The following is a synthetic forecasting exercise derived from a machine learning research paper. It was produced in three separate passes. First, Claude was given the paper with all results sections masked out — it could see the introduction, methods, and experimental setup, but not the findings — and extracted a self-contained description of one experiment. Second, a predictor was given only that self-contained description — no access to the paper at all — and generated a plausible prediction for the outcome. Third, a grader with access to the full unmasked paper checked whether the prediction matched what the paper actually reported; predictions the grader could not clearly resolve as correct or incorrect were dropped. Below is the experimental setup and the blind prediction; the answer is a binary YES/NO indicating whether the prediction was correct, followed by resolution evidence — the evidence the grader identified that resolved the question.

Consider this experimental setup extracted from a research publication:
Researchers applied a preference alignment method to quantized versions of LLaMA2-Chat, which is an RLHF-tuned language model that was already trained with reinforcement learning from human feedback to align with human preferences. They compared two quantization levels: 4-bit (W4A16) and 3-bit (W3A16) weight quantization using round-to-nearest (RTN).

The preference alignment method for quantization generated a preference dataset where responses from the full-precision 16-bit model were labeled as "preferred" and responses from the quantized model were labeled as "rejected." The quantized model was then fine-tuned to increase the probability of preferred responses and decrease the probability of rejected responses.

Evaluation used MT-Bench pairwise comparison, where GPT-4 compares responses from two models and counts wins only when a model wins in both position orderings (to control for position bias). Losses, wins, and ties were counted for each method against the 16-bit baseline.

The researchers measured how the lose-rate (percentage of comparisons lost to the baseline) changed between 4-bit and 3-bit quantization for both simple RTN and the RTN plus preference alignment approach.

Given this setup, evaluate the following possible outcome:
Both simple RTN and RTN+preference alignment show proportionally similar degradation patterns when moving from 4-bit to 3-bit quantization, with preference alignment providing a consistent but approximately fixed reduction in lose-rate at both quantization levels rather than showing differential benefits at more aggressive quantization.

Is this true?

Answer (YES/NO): NO